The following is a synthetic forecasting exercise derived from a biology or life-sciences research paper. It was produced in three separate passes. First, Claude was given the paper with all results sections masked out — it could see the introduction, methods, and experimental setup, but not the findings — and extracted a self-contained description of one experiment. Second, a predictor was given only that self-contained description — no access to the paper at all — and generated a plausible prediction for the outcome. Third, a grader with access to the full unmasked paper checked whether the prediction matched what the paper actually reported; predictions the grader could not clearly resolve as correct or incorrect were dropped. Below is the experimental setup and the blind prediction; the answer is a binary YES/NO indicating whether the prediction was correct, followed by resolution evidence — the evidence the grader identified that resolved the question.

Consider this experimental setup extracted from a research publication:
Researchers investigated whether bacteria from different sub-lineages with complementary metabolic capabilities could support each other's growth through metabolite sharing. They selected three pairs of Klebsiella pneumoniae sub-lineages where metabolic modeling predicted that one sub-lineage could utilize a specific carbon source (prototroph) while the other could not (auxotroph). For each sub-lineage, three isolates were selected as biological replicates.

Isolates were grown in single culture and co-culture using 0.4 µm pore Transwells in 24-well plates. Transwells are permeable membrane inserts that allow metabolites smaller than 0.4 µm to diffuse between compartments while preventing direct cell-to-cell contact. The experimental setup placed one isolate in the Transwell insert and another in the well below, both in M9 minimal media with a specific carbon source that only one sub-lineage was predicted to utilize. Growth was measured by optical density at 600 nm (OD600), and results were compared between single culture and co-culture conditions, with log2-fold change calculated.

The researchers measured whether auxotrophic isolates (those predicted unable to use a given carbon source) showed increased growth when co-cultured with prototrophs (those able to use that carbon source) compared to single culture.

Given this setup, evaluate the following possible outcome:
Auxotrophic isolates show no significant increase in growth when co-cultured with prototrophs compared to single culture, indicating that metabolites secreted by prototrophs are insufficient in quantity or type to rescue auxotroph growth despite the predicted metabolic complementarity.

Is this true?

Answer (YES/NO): NO